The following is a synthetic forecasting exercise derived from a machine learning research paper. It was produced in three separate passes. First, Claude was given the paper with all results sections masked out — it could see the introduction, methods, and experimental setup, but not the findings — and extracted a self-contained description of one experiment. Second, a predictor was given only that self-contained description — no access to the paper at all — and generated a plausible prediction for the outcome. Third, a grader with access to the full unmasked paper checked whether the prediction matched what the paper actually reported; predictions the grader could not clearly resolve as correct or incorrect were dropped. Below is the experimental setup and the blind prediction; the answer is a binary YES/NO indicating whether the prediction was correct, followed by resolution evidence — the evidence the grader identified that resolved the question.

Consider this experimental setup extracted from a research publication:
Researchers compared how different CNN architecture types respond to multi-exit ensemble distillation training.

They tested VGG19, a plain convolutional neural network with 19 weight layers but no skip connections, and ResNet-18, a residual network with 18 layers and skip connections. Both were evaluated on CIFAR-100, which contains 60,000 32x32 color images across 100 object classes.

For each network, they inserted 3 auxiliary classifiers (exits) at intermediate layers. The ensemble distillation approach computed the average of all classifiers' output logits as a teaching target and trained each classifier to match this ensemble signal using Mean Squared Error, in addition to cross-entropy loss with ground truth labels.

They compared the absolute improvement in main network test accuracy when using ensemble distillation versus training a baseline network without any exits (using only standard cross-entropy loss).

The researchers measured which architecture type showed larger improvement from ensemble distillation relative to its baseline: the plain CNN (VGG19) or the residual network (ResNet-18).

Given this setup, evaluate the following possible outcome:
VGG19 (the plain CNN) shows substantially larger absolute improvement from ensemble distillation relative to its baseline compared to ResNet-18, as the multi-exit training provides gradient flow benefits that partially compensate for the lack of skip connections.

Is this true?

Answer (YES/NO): YES